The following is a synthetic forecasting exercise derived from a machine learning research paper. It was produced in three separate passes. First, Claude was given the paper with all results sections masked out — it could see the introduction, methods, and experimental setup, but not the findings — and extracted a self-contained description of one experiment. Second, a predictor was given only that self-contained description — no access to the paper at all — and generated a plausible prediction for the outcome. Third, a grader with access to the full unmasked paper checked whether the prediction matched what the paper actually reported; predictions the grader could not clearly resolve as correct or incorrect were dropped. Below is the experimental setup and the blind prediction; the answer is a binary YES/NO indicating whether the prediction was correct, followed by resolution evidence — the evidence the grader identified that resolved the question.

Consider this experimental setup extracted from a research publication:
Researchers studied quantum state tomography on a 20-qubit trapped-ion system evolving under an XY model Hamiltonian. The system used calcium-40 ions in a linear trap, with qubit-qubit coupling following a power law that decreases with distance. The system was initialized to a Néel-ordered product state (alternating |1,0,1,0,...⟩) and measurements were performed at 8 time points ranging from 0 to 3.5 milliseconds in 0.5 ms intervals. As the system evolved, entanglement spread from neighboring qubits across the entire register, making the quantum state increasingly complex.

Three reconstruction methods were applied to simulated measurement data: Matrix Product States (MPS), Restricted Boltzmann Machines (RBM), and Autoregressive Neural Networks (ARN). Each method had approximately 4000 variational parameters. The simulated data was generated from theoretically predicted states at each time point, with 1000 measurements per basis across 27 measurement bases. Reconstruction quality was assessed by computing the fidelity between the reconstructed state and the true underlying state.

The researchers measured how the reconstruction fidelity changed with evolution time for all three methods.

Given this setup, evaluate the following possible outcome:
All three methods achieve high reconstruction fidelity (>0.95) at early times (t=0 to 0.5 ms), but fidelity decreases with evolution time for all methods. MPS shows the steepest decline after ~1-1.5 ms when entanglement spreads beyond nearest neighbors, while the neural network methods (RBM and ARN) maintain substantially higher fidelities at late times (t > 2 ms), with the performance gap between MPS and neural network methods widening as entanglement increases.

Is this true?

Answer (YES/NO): NO